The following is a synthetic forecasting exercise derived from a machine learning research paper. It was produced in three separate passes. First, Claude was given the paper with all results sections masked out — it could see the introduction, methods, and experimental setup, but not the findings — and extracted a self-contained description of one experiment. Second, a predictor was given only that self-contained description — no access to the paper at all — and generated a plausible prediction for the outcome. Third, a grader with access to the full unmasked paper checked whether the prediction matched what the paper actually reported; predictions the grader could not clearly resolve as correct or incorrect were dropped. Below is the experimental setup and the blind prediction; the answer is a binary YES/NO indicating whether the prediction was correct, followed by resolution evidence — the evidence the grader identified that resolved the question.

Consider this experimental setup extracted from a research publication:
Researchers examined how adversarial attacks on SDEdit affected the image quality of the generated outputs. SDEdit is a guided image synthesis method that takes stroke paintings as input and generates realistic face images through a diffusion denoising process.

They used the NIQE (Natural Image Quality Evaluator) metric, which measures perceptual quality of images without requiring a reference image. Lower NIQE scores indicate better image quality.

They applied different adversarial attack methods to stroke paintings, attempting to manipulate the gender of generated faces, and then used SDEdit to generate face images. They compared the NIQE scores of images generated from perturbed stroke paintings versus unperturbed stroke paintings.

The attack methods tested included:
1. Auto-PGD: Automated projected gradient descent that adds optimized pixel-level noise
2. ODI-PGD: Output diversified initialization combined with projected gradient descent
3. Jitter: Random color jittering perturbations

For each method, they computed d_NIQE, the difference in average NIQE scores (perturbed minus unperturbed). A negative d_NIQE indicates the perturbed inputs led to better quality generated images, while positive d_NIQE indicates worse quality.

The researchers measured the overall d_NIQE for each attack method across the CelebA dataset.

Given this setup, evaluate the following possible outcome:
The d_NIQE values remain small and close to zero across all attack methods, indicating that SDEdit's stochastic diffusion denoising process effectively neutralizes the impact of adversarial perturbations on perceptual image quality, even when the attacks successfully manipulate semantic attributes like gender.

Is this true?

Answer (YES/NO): YES